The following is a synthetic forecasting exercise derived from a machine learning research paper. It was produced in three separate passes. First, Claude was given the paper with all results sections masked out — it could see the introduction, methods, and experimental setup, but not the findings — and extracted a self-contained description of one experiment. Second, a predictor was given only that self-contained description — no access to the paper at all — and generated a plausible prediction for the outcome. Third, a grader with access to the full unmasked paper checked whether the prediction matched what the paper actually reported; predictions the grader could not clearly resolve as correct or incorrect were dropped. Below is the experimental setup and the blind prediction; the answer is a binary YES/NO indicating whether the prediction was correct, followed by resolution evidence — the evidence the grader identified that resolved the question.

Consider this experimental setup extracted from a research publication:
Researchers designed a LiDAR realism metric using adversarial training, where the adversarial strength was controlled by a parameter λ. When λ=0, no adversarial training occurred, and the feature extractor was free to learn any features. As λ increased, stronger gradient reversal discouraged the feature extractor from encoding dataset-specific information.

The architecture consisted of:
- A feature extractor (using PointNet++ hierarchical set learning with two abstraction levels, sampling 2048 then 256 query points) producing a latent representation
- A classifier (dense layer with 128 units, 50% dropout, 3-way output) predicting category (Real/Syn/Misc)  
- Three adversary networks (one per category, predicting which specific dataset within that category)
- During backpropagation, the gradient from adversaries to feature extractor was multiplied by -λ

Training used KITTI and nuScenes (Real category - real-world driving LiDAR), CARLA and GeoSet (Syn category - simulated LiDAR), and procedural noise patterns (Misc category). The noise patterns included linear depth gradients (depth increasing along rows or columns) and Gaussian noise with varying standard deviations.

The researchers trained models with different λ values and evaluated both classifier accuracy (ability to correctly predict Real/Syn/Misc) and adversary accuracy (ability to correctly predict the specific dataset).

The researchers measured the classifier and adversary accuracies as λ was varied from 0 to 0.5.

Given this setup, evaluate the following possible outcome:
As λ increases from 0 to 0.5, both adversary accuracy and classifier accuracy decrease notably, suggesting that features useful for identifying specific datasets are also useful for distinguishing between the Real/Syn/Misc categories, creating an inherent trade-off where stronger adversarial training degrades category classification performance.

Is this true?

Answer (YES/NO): NO